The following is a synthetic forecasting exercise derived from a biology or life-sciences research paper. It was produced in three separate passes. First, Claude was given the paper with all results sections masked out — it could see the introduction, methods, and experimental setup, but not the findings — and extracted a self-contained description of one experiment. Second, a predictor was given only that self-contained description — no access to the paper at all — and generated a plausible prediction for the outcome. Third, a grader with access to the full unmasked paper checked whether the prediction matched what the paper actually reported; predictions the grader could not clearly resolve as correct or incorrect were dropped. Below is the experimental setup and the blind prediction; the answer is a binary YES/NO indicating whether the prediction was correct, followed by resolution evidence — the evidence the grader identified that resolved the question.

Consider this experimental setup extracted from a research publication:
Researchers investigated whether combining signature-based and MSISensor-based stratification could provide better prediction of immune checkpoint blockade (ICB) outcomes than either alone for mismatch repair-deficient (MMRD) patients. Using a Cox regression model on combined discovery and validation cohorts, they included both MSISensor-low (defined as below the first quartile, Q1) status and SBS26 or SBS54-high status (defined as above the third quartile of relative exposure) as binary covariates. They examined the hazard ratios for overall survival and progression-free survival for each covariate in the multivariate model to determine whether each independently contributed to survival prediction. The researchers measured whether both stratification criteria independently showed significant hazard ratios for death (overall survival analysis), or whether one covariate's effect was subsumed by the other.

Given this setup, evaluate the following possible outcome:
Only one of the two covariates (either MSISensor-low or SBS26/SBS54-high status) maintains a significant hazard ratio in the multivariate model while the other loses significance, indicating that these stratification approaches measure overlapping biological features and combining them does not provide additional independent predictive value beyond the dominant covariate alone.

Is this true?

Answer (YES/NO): NO